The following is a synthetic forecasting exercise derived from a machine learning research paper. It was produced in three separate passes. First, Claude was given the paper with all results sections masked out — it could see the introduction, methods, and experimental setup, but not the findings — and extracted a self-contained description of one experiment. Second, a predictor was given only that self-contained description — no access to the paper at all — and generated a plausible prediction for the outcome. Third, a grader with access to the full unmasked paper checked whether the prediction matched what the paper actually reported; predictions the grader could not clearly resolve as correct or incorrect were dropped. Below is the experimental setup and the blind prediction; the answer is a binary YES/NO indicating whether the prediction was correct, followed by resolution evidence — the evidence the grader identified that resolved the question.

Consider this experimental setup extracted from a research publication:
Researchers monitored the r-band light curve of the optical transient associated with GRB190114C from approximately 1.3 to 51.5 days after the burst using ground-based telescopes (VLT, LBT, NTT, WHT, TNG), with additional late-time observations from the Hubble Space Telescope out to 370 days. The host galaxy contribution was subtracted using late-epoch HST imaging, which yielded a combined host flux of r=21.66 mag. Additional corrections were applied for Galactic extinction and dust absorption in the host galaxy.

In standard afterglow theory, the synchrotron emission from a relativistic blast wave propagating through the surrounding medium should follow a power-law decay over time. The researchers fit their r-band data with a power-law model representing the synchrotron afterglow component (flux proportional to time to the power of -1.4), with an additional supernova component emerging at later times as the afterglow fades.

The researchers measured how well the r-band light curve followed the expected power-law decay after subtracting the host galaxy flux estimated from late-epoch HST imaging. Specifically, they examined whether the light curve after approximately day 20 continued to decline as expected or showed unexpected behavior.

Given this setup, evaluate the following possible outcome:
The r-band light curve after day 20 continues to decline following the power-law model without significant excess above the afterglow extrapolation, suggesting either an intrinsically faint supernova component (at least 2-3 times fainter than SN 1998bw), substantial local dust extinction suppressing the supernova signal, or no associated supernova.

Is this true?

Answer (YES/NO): NO